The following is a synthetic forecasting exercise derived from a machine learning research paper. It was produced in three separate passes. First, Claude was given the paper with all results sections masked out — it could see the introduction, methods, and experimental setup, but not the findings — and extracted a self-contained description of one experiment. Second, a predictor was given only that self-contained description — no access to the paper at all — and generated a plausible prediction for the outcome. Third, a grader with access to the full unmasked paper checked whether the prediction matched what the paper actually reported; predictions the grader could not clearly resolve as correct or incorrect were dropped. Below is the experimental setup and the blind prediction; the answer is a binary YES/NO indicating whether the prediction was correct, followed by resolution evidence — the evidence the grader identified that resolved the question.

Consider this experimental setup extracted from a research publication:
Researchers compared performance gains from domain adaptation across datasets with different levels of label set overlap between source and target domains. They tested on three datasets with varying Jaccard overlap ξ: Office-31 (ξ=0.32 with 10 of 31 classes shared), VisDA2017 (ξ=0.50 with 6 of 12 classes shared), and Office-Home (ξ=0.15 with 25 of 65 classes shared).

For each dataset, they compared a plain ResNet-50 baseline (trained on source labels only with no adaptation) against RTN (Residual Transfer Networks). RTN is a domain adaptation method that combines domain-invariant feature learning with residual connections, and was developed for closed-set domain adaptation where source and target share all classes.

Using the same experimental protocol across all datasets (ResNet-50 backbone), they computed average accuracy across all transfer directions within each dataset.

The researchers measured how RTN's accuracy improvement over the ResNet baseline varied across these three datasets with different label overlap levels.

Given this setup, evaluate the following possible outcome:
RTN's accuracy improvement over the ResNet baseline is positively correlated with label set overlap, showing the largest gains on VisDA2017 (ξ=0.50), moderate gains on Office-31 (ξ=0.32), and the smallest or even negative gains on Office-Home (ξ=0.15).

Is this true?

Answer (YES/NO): NO